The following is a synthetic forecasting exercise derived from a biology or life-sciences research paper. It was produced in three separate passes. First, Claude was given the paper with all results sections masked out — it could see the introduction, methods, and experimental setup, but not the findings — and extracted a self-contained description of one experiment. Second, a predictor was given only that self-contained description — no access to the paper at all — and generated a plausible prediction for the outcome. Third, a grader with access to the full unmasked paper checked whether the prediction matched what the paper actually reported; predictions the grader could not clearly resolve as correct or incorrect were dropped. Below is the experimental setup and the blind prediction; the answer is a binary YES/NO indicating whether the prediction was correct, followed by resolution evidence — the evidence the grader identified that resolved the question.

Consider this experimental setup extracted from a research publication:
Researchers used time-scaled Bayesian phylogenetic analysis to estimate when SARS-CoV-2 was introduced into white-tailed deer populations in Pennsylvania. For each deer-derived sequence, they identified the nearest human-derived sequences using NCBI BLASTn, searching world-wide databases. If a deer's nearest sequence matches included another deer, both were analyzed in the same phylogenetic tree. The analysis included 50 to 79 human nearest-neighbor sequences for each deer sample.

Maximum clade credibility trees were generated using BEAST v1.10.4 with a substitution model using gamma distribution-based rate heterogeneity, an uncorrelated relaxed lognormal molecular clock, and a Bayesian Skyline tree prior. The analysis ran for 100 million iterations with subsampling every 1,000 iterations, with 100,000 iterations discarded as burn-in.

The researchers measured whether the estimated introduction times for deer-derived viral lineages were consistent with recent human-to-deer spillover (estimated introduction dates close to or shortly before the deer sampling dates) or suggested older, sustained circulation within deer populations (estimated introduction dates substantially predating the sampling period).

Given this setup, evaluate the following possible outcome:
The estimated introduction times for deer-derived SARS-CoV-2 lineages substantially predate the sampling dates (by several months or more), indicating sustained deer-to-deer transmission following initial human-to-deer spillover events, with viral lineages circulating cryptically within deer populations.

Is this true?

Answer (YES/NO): YES